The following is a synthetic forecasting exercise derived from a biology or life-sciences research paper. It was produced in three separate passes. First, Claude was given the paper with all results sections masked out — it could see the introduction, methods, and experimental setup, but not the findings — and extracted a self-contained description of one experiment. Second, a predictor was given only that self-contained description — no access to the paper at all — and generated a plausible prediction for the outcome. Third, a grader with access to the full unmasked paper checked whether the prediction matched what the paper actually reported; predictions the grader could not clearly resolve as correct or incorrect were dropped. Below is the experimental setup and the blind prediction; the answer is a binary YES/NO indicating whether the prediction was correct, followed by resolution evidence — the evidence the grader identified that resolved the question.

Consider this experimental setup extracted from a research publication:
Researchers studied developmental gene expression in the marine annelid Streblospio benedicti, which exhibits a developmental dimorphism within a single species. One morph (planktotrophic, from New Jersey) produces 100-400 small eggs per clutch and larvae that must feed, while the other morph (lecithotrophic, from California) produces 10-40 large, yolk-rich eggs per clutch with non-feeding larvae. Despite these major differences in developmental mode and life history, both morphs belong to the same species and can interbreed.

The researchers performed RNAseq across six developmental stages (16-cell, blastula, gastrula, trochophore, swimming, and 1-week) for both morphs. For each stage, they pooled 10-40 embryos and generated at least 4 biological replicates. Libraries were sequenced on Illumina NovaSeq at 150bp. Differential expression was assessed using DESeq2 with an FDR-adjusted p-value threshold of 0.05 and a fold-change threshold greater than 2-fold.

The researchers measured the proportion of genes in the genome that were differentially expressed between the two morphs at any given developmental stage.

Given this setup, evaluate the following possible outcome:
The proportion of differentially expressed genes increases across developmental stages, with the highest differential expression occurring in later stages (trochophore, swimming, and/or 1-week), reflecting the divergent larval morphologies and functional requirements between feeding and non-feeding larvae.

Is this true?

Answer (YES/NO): NO